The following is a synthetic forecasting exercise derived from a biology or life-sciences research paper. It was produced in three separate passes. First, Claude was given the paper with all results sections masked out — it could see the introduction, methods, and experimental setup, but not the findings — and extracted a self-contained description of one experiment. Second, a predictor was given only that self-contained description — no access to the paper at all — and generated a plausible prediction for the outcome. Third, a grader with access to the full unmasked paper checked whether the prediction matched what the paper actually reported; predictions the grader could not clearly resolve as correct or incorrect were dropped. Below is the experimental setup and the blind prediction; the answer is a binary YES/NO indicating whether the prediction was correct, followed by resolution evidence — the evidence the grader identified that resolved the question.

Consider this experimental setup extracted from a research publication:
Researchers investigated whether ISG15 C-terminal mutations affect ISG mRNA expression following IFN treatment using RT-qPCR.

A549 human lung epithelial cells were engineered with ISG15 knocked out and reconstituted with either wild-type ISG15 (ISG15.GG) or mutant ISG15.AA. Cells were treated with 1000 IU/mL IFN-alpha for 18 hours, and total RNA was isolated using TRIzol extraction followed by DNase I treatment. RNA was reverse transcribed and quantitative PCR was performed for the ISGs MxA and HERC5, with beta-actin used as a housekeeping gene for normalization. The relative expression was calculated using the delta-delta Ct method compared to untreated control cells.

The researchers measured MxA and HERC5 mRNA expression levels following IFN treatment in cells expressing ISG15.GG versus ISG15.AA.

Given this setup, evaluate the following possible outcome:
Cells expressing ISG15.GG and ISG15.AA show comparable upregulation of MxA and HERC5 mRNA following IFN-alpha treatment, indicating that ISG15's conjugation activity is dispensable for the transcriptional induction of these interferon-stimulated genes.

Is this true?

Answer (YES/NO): NO